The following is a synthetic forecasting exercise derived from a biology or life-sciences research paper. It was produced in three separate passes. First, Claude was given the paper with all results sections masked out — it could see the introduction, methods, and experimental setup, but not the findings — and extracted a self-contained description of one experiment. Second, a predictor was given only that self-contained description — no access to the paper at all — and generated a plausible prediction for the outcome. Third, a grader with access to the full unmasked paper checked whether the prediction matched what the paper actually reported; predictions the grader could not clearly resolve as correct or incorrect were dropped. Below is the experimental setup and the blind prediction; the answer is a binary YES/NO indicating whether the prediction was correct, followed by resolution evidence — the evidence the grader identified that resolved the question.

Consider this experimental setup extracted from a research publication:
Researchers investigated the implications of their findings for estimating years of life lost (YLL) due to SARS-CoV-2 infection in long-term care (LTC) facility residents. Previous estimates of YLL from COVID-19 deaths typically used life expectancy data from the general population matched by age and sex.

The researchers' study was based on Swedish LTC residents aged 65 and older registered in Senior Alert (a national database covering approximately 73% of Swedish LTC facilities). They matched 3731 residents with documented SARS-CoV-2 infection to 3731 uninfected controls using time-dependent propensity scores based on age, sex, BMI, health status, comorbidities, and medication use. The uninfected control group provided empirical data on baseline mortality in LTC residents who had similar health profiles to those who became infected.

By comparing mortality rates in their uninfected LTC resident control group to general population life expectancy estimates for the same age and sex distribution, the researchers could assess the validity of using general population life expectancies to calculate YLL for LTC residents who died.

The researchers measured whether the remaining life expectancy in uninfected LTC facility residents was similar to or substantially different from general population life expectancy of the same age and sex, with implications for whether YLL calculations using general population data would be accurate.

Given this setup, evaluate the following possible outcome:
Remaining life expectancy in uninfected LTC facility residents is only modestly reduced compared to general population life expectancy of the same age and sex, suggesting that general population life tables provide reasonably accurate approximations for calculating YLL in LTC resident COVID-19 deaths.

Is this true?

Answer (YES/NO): NO